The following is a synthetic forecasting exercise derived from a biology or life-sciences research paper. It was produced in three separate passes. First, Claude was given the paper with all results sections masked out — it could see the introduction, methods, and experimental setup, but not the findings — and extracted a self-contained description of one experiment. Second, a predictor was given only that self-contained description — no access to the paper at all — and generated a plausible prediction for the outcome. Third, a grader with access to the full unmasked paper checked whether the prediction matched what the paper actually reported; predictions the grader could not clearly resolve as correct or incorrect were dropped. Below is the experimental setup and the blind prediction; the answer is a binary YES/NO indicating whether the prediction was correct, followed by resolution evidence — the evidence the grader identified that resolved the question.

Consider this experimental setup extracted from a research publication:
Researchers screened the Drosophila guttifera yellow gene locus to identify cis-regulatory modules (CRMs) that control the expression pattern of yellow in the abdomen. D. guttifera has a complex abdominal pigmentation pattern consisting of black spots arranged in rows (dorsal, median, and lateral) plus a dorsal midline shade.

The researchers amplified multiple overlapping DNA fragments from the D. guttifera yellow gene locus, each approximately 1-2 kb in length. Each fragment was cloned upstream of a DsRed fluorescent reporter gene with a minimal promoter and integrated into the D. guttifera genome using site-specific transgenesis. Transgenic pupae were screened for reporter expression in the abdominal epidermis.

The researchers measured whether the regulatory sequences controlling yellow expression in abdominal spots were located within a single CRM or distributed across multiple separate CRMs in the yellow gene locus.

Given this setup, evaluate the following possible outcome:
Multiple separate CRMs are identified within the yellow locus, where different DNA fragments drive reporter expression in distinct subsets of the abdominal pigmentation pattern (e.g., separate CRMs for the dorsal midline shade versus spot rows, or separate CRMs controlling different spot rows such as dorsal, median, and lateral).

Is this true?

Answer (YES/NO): NO